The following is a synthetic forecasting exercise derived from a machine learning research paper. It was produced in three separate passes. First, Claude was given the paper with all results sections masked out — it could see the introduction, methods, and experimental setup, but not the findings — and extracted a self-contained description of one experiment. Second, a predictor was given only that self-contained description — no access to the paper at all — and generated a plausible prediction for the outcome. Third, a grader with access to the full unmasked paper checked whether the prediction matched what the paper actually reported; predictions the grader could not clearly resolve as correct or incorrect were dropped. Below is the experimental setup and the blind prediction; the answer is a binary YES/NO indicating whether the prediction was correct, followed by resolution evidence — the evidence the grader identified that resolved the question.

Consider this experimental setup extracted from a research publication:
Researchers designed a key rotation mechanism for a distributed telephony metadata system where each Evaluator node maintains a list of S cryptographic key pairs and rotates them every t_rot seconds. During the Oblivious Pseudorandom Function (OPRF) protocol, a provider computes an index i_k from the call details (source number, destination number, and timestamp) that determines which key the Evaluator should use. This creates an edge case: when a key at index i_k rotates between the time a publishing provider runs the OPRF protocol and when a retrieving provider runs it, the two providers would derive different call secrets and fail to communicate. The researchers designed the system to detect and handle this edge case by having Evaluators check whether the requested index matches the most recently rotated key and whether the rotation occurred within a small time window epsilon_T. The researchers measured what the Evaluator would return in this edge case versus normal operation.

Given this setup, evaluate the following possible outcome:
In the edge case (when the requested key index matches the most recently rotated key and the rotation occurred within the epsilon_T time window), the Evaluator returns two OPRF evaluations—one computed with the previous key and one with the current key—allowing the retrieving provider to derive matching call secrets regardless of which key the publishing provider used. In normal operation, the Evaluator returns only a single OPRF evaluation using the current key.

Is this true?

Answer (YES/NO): YES